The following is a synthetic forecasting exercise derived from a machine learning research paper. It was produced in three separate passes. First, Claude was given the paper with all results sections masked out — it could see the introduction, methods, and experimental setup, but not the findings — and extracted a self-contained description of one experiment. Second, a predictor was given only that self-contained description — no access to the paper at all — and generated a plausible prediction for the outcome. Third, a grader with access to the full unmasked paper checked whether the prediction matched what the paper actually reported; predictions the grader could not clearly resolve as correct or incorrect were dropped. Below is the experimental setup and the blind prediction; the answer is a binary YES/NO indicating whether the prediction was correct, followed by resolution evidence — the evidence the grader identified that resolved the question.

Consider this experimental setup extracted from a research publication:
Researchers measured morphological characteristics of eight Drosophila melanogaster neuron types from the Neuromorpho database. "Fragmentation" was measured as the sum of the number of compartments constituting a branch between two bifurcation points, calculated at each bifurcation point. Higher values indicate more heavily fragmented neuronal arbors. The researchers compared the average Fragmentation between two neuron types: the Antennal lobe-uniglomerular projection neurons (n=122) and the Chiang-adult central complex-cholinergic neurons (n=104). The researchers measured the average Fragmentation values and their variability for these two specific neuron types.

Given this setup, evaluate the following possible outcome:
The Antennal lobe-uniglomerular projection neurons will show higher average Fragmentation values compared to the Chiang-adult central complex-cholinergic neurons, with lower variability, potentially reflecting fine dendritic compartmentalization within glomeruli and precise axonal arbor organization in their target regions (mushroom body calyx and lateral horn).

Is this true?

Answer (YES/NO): NO